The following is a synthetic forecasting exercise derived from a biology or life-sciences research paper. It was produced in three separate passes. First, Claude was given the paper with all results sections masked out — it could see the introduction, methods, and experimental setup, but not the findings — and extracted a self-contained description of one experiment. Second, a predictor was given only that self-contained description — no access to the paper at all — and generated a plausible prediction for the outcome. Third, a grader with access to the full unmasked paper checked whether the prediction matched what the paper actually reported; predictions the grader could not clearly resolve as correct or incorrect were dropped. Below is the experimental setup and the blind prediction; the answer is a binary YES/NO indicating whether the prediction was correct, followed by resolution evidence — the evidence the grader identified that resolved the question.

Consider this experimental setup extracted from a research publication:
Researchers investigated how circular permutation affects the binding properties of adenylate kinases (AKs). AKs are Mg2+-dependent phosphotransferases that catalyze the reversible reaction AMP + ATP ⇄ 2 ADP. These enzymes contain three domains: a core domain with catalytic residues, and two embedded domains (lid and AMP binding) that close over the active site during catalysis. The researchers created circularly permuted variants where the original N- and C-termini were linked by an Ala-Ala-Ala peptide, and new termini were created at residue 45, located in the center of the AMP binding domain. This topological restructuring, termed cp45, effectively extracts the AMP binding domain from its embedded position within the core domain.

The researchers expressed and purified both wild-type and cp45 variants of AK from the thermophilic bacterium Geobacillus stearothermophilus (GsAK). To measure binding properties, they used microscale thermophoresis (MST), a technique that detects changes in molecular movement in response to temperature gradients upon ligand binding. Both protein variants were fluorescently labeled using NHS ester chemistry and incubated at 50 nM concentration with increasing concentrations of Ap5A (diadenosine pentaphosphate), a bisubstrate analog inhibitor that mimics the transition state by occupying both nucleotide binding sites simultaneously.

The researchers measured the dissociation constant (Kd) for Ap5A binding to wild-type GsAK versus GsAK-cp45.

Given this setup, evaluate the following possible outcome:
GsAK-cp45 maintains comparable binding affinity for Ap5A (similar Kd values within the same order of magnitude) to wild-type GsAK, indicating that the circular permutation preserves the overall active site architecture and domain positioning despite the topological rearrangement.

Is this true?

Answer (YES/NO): YES